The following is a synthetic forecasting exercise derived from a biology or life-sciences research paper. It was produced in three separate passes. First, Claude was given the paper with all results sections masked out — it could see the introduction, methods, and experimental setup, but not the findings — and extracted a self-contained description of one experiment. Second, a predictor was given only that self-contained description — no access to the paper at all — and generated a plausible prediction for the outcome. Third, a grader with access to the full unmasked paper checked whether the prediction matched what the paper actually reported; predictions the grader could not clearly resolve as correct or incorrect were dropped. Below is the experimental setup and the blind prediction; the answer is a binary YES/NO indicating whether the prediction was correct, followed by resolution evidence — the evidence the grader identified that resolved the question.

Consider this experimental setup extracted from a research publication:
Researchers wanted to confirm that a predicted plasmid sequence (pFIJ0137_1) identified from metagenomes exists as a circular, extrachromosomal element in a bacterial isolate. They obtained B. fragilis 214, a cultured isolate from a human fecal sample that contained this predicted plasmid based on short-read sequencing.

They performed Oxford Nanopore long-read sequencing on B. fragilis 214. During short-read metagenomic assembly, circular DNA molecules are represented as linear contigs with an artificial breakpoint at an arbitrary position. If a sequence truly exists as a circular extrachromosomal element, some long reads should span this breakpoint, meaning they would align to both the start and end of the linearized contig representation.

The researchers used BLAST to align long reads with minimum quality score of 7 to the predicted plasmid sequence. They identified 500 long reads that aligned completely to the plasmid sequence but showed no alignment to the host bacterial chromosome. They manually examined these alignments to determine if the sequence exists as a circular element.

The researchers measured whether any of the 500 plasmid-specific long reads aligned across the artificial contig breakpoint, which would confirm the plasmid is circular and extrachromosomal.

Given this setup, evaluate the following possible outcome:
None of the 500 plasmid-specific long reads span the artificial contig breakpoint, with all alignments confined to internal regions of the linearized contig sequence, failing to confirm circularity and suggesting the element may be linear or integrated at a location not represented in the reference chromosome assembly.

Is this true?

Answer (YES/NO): NO